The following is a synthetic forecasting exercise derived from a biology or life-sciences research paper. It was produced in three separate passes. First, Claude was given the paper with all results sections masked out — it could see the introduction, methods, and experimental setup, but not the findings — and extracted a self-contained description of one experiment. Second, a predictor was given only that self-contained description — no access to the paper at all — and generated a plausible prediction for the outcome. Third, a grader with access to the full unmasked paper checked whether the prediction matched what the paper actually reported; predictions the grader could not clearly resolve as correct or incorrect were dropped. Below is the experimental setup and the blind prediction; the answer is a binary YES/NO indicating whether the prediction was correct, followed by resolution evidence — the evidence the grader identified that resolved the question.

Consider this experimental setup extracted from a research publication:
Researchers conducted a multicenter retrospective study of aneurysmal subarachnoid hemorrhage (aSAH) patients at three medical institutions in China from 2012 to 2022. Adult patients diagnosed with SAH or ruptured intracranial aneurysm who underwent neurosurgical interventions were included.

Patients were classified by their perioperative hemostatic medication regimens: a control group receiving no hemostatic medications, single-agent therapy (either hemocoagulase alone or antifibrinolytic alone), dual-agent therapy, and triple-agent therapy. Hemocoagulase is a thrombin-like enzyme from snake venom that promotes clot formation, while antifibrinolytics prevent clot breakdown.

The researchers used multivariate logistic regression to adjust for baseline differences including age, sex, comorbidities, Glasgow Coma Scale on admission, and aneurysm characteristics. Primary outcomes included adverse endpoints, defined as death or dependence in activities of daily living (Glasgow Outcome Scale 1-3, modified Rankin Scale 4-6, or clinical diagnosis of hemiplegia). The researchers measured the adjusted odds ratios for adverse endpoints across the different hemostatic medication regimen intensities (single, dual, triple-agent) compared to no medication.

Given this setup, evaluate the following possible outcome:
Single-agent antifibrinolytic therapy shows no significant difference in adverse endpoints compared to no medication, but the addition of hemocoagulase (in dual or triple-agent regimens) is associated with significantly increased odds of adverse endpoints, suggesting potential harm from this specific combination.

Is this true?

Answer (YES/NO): NO